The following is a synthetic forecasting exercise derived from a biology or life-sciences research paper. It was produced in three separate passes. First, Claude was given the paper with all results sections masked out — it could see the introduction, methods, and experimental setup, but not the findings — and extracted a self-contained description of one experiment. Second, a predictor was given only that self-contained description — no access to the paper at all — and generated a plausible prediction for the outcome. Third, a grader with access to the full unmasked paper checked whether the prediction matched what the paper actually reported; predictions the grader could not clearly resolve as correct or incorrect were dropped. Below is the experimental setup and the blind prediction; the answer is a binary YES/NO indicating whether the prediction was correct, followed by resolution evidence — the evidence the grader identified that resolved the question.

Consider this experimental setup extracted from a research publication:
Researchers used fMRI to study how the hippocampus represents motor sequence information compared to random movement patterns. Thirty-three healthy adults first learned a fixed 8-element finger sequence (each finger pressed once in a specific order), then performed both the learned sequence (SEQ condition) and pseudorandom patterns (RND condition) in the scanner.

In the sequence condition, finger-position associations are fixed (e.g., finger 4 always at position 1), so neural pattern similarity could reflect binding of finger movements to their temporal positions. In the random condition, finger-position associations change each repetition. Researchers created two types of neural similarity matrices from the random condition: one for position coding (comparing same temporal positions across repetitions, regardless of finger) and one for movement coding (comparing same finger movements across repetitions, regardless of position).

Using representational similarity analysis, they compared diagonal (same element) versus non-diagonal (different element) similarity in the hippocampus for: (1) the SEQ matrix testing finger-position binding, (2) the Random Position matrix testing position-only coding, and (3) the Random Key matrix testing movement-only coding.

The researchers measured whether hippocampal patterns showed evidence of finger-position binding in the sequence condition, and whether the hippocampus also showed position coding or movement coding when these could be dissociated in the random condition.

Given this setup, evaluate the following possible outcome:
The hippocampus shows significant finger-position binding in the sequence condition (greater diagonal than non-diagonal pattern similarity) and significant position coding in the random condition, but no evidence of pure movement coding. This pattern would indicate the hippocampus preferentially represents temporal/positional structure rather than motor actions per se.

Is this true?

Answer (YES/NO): NO